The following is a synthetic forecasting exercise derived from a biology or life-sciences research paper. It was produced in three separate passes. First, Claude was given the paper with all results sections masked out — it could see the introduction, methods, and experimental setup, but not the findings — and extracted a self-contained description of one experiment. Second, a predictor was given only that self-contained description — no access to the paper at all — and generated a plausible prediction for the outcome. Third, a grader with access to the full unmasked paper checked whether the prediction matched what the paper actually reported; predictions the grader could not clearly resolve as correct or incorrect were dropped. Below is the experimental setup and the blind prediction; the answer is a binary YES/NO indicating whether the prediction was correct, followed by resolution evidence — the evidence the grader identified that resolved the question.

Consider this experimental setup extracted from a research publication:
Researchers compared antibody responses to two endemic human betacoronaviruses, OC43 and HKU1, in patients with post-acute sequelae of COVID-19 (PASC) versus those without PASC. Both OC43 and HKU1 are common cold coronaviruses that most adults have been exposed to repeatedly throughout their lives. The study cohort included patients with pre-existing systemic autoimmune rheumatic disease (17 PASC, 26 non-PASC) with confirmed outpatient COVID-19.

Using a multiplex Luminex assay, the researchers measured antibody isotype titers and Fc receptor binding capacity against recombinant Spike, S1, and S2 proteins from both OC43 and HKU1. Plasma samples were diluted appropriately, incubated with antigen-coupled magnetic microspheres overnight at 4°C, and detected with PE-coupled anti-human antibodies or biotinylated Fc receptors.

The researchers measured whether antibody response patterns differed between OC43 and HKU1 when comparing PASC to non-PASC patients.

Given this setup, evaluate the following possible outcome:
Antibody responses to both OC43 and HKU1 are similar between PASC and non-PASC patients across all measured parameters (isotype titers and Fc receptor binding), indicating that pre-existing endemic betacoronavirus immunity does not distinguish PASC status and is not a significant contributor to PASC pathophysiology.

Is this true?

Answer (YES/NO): NO